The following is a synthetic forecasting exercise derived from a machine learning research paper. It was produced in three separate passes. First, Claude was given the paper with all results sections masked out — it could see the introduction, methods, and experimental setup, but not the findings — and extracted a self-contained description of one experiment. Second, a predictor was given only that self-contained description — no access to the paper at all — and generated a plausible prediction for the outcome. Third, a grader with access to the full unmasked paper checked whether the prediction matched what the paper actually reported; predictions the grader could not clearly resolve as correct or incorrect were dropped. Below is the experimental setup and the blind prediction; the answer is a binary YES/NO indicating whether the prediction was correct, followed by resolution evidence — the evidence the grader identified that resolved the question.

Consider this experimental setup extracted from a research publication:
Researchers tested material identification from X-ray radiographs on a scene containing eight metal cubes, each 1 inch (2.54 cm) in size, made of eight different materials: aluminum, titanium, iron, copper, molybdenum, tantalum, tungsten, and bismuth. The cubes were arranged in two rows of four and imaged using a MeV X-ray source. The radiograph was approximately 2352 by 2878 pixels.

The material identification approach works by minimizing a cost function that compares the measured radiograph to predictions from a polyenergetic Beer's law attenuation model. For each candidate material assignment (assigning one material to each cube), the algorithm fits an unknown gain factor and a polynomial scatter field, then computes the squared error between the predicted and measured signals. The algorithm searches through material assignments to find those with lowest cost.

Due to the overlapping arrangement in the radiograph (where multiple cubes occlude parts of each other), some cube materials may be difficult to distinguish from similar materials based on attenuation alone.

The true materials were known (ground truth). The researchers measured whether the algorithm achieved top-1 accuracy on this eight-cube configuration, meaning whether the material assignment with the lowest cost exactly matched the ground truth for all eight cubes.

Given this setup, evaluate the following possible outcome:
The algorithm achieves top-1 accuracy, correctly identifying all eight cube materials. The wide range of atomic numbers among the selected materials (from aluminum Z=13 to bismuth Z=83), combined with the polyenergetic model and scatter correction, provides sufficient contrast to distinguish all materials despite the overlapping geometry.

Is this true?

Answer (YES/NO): NO